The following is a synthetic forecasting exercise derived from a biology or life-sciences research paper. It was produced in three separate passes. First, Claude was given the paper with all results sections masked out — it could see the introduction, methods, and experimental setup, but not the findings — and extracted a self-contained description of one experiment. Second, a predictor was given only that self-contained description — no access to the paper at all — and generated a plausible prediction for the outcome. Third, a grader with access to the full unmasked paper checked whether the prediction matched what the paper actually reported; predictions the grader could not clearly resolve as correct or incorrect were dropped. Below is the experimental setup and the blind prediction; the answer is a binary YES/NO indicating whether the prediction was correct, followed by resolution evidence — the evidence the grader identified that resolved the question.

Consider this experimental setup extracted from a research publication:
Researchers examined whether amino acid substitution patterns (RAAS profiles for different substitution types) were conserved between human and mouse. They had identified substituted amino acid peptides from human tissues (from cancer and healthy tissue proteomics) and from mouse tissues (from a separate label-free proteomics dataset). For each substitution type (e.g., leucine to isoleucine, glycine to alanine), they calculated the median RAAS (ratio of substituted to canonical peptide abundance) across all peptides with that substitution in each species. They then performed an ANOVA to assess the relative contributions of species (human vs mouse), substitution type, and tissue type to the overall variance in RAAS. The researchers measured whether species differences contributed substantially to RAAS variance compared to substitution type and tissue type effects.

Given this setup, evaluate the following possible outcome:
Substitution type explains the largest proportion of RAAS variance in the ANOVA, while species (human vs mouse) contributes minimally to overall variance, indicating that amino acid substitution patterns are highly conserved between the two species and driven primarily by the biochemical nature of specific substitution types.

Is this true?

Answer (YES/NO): NO